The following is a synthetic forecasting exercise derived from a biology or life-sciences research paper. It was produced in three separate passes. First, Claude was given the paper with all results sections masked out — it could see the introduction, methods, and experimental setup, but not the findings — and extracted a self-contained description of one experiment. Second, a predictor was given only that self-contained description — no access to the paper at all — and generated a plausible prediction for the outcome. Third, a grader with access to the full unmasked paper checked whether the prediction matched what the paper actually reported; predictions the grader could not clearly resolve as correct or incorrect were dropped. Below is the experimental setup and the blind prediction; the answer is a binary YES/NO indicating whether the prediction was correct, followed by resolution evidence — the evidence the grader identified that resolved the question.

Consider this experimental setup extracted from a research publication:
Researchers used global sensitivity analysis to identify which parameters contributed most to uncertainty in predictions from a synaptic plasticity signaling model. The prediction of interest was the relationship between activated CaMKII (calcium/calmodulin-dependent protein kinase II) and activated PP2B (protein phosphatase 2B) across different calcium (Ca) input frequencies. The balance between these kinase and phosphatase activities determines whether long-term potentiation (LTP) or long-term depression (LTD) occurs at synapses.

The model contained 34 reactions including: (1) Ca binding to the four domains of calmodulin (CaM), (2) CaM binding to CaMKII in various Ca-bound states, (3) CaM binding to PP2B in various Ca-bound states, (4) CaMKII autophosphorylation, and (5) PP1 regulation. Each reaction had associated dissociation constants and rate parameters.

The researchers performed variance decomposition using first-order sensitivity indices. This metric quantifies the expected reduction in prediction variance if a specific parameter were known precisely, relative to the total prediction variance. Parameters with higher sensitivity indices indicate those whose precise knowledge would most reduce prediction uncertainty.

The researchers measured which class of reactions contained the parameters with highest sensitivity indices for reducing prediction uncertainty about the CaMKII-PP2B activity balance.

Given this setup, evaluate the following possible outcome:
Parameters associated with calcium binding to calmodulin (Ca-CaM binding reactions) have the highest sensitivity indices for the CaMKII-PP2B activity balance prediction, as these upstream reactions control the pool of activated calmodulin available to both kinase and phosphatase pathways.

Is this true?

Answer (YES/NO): NO